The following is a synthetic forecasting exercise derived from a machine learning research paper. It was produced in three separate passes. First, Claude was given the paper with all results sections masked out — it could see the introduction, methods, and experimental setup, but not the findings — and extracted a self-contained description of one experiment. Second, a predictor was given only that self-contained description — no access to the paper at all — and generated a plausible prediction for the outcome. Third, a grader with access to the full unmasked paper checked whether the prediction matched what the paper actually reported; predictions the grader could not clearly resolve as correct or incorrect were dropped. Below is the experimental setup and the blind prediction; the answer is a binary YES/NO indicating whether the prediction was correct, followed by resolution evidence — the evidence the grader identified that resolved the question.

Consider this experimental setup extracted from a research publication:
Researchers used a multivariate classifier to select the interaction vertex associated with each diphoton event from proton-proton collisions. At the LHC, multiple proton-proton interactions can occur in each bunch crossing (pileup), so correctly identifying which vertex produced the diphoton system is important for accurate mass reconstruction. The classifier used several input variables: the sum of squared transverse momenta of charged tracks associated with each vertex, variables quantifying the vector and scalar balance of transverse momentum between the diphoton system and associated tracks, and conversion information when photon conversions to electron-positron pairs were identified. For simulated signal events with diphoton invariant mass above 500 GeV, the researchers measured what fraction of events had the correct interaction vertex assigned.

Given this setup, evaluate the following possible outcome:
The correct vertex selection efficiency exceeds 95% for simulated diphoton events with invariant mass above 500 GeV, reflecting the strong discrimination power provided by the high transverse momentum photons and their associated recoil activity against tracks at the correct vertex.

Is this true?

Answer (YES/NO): NO